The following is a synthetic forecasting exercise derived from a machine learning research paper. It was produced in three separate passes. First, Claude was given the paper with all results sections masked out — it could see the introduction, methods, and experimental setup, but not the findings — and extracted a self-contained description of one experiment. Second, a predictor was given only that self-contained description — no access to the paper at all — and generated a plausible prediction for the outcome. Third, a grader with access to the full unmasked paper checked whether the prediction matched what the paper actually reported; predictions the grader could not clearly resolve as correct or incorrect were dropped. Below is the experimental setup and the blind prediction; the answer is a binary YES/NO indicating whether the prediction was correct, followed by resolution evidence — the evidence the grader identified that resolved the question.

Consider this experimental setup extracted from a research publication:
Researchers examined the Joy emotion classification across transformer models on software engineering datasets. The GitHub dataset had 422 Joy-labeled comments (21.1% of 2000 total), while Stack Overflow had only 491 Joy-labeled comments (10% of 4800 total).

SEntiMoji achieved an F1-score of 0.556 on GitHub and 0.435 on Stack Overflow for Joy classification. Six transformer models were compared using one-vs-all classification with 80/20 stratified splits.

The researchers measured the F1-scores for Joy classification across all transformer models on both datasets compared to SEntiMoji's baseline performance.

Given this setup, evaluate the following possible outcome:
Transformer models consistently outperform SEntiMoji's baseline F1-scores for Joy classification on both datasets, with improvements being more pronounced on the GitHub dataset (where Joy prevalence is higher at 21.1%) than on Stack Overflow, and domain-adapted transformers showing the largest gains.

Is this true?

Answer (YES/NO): NO